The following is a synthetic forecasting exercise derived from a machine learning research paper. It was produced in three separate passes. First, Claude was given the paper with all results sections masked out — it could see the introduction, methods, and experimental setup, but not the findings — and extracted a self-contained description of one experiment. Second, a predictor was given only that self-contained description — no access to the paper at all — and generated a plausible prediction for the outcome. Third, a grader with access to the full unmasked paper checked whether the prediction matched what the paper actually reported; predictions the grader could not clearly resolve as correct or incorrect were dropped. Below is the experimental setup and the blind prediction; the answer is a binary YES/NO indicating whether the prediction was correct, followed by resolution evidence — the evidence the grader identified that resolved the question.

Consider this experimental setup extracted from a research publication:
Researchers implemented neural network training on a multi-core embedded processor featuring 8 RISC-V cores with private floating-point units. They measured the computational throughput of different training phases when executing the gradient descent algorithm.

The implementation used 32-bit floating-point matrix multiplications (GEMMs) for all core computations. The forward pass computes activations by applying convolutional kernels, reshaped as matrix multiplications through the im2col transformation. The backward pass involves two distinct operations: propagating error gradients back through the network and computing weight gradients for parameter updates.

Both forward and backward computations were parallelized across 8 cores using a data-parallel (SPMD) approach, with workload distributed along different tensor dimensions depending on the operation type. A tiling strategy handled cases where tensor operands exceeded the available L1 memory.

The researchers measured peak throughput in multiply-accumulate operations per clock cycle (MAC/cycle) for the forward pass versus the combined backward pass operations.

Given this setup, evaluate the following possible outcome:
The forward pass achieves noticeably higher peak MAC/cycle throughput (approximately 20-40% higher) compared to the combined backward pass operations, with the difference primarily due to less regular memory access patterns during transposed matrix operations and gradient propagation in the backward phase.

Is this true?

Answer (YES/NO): NO